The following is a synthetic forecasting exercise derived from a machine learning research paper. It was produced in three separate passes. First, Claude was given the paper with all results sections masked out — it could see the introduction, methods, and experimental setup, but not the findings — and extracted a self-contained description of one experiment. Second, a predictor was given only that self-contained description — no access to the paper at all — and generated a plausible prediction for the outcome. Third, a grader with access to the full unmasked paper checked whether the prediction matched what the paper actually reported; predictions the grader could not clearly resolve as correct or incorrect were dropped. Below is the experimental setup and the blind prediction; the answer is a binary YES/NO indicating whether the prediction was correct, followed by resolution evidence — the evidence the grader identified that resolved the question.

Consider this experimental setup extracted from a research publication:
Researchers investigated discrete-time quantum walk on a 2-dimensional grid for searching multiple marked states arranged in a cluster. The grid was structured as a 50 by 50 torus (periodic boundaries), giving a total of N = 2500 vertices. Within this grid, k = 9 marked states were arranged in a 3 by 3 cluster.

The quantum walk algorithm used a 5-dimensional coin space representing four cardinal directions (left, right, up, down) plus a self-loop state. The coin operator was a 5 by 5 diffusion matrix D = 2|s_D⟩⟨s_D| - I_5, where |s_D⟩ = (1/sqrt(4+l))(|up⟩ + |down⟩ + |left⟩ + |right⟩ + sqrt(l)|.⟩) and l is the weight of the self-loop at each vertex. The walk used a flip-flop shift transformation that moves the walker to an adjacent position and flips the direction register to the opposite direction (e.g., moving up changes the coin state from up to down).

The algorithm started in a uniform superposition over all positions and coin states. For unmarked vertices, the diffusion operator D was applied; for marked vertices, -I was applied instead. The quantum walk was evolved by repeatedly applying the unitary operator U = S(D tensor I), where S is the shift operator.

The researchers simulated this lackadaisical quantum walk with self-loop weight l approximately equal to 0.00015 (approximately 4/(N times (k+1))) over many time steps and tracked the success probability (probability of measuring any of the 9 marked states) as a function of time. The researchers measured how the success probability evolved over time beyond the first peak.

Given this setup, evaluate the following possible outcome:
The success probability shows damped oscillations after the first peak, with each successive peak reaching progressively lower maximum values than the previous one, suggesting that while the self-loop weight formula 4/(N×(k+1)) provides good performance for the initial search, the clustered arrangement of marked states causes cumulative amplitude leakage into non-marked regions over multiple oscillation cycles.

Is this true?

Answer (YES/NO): NO